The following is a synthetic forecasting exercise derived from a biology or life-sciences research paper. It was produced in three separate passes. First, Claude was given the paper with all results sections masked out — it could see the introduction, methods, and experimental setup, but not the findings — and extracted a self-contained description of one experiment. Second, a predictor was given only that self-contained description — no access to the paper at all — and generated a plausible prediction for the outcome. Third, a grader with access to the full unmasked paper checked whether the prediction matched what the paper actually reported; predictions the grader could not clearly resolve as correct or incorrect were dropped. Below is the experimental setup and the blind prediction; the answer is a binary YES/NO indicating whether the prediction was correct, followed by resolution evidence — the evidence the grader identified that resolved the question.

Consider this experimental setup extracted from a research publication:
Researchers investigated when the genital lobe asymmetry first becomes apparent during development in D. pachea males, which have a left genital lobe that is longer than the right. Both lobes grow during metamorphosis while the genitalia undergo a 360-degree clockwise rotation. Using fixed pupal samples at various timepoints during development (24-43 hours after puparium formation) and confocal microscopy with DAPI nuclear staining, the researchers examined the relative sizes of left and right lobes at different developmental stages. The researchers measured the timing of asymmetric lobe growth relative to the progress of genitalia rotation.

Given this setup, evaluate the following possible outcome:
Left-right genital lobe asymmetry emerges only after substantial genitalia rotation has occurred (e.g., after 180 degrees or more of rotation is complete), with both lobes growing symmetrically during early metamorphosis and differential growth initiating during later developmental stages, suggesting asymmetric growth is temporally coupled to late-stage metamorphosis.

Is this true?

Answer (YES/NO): NO